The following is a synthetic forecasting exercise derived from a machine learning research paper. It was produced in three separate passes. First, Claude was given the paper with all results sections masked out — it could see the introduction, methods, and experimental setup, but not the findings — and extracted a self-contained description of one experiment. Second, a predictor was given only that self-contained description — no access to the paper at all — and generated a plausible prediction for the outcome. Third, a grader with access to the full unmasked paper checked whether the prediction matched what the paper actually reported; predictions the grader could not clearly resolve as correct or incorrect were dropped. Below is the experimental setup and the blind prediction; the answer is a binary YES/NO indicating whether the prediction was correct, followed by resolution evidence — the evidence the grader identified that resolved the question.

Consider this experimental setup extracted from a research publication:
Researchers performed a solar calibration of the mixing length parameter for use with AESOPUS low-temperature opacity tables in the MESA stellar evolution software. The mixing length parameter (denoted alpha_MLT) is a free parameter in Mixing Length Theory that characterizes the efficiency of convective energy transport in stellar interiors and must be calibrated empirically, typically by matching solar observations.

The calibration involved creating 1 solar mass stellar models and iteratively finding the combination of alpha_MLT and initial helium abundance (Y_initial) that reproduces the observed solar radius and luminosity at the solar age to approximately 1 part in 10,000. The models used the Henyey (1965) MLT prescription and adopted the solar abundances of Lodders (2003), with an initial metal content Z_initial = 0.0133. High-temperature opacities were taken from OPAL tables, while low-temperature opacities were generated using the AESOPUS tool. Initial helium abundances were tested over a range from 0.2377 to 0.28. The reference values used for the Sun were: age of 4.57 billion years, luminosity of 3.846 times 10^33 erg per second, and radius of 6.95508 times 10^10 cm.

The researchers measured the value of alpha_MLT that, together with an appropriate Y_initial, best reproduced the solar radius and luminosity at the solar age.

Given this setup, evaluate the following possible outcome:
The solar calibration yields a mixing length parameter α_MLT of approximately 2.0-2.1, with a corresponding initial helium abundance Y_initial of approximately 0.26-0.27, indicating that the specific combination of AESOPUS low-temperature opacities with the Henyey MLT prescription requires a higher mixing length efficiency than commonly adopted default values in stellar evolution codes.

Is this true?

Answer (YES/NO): NO